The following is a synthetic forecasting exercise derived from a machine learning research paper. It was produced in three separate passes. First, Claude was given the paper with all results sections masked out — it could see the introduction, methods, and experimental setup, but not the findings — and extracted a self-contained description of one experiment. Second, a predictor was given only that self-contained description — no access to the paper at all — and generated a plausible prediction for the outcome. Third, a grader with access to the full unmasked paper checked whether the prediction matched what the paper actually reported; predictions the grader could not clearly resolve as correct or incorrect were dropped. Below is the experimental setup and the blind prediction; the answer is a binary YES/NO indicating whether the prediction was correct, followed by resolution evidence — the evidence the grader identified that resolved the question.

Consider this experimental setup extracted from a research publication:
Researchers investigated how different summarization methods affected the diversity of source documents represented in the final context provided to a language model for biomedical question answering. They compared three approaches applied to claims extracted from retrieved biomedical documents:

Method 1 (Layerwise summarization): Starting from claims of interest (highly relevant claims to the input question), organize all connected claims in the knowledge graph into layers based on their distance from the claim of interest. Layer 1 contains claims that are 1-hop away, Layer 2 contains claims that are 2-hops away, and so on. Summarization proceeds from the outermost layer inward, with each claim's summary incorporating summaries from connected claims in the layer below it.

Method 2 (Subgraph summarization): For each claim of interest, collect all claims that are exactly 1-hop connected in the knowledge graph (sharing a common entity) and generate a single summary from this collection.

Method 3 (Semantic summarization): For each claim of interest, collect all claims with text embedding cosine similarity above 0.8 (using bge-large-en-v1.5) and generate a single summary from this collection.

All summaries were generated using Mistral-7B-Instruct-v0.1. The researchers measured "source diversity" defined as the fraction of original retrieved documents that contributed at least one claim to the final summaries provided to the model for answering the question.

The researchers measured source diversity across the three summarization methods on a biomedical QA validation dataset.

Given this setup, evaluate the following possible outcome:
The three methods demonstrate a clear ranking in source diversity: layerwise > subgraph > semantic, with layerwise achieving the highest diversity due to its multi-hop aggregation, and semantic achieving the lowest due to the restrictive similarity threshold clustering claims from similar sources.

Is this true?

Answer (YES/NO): YES